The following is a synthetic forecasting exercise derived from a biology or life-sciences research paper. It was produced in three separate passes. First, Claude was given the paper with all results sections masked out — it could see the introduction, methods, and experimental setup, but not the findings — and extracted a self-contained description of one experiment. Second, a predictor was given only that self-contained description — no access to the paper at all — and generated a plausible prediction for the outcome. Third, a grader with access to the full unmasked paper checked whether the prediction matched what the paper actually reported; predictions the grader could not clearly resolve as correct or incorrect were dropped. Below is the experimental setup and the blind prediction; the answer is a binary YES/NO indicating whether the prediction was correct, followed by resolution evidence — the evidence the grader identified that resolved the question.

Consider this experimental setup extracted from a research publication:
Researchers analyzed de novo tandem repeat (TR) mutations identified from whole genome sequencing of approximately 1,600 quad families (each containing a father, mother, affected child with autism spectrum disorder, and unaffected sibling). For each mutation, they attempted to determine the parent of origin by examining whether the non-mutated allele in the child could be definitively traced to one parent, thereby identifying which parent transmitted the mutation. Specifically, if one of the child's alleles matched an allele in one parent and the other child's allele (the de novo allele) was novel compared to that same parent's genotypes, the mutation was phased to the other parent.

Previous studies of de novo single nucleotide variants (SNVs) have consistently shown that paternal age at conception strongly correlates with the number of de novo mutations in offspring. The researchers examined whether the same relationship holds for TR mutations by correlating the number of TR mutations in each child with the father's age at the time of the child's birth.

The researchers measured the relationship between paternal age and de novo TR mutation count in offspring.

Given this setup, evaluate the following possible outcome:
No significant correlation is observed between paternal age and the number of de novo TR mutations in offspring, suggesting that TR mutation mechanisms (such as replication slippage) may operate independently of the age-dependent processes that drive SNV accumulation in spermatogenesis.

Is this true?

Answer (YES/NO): NO